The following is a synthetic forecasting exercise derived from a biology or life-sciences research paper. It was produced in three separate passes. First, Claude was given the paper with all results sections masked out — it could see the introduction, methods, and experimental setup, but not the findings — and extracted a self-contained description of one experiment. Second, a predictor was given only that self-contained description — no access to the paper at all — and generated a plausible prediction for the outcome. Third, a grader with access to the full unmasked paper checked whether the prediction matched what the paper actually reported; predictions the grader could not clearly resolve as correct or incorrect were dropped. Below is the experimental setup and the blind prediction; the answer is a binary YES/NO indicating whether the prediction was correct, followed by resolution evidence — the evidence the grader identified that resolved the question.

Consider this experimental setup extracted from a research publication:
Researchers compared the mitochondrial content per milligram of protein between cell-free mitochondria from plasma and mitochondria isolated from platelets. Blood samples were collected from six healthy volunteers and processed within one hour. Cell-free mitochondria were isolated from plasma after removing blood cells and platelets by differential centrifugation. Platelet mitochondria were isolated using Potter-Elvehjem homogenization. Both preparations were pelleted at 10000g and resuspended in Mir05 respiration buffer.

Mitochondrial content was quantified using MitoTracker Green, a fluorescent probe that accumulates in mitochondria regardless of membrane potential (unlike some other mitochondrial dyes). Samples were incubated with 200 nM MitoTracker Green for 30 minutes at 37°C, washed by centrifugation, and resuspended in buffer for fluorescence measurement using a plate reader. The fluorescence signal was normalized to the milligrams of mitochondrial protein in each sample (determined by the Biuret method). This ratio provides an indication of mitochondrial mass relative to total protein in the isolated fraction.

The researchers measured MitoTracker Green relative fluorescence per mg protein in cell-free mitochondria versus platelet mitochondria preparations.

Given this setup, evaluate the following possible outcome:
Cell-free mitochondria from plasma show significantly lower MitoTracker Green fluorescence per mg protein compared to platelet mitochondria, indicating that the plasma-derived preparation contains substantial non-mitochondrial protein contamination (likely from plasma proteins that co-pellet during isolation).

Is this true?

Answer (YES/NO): NO